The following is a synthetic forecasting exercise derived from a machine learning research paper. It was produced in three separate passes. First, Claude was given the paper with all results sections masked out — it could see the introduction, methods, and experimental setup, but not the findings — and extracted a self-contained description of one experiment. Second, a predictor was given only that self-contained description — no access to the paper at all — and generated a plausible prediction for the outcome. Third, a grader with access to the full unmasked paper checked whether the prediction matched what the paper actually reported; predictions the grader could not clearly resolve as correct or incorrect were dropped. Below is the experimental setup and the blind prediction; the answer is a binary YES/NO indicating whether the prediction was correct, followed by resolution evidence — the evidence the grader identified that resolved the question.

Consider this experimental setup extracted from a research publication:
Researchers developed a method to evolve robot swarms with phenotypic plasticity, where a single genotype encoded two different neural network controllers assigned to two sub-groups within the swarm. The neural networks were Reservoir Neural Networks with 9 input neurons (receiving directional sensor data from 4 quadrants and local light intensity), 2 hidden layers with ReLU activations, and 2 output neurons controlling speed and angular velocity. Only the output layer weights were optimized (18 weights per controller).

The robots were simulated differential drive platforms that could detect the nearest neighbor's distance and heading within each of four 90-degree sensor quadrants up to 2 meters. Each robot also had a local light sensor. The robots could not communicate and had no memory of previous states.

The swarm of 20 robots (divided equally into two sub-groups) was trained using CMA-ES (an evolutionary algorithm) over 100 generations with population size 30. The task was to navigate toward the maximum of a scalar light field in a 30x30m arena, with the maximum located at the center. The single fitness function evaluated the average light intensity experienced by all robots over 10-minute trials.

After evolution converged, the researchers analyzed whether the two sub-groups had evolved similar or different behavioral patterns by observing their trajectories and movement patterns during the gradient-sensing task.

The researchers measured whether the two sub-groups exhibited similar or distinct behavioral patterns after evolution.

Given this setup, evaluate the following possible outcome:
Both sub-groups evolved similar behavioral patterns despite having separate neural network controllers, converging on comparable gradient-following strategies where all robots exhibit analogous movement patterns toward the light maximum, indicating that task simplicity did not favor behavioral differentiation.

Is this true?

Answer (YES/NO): NO